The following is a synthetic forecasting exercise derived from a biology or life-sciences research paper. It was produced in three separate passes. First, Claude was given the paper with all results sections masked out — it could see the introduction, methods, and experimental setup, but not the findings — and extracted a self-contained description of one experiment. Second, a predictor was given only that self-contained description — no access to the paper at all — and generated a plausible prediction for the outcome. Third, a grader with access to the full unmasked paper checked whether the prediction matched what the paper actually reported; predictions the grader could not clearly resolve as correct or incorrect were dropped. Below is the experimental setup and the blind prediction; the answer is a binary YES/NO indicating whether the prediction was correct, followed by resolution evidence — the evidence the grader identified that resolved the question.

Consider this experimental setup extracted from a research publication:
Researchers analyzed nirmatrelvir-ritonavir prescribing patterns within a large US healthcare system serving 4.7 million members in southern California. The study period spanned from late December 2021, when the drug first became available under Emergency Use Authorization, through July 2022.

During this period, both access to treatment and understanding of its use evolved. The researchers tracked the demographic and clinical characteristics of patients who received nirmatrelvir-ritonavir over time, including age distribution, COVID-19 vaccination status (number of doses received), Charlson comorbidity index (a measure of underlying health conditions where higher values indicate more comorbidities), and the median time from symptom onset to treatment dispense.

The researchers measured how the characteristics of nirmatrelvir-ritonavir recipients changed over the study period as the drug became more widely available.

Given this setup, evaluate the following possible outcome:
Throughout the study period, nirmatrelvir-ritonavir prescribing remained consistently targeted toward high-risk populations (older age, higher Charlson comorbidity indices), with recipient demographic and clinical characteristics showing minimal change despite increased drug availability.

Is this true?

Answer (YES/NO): NO